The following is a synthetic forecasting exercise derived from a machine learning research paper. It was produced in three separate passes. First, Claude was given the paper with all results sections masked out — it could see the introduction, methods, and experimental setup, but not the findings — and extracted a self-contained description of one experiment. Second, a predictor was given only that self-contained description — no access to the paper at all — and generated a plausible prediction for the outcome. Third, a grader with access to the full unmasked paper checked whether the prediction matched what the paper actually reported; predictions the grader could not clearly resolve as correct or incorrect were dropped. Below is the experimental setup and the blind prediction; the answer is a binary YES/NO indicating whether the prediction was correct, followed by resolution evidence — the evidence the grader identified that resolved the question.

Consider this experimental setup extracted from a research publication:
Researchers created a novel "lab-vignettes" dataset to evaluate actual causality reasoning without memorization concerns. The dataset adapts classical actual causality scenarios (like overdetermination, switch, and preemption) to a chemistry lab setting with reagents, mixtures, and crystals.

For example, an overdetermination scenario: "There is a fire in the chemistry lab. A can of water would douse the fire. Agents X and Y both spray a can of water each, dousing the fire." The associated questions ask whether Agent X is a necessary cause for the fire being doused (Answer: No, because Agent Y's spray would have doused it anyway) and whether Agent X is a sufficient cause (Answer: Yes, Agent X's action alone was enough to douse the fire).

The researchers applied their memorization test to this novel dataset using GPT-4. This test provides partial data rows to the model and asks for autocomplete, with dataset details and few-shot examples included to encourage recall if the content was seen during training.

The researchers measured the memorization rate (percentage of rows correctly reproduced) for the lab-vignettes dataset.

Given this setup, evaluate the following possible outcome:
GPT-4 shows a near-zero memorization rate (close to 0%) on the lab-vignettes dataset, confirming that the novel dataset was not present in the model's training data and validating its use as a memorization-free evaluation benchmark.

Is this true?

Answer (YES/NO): YES